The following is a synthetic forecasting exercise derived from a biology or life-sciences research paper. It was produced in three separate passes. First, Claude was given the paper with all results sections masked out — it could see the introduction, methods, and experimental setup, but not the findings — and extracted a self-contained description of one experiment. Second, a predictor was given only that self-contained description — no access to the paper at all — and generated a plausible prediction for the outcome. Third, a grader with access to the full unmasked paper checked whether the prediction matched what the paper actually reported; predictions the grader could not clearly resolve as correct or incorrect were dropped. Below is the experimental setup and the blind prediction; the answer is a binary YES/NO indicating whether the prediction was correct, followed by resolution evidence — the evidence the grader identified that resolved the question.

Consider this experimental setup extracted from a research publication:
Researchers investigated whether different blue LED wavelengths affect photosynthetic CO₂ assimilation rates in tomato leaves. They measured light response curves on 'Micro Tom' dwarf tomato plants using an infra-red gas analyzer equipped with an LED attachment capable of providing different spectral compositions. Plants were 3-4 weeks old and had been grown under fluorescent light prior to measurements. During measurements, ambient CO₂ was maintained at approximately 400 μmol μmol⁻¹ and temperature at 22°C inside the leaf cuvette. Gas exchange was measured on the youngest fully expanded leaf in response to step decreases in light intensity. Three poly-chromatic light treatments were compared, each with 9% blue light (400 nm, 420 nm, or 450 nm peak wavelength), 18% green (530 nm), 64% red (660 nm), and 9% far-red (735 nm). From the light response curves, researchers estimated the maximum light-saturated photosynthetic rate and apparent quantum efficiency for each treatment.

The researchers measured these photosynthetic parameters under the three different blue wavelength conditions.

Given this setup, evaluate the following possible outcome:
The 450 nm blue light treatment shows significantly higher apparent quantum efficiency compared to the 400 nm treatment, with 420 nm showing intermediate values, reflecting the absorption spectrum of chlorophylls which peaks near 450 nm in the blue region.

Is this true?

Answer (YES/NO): NO